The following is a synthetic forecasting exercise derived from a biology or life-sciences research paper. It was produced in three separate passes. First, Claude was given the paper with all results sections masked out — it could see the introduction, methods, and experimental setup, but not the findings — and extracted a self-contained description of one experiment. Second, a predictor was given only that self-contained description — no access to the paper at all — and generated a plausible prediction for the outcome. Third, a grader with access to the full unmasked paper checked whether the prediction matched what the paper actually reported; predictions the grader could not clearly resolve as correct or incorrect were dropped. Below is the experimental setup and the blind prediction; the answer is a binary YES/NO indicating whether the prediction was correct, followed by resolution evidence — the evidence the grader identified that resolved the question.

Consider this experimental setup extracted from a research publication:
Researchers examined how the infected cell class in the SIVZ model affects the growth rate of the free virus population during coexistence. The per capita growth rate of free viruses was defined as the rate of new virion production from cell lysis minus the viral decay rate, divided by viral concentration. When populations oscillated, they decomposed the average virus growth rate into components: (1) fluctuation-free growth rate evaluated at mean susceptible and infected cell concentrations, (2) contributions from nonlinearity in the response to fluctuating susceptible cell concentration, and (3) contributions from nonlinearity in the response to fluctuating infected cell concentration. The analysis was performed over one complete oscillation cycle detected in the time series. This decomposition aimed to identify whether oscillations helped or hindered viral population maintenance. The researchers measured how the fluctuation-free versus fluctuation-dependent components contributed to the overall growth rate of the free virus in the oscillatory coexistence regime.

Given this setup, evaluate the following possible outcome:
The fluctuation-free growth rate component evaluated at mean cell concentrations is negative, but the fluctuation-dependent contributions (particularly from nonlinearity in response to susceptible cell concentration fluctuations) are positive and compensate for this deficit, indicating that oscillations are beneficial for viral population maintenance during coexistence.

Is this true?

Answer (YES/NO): NO